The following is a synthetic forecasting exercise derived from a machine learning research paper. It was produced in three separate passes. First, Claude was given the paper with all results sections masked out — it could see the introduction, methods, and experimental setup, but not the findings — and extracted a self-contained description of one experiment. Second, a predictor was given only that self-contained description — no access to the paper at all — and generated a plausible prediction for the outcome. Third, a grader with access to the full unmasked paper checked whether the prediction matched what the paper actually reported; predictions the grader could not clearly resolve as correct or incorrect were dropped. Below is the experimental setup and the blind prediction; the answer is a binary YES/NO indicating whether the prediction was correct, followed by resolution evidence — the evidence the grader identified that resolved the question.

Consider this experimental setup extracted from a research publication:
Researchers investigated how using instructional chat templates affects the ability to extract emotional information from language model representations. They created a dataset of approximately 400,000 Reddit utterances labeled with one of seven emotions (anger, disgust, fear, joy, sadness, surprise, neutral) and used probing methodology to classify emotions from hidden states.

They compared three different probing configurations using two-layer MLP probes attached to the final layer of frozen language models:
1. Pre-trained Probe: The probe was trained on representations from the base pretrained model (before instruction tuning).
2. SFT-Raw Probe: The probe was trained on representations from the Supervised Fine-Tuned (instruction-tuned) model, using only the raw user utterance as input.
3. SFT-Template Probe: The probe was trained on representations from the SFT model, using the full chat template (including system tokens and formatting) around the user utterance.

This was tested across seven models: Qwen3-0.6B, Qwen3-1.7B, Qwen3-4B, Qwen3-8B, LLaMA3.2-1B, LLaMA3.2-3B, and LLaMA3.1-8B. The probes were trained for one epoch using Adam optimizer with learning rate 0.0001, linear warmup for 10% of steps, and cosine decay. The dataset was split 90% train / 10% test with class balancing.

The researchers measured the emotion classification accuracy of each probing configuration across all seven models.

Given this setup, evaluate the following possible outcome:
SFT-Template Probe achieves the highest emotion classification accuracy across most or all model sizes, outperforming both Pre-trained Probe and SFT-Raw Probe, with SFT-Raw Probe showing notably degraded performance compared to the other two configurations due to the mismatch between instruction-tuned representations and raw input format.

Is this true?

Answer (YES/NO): NO